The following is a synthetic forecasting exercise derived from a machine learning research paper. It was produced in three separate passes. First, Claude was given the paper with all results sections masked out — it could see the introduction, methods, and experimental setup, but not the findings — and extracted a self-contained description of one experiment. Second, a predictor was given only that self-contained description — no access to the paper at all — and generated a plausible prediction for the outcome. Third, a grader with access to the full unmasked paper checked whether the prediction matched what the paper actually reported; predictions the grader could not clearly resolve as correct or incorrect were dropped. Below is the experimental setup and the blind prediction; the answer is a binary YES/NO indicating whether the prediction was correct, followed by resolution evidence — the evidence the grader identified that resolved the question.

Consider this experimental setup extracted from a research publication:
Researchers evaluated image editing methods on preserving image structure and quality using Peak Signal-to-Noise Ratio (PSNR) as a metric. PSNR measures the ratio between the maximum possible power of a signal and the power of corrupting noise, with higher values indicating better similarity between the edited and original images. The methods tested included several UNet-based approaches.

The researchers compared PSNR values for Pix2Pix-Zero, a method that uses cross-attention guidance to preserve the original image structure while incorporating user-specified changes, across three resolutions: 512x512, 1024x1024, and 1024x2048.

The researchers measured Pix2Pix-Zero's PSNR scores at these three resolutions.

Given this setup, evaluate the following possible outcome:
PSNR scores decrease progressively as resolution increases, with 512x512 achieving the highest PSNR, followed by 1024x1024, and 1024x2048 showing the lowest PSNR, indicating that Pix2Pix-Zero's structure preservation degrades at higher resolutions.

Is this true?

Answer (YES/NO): NO